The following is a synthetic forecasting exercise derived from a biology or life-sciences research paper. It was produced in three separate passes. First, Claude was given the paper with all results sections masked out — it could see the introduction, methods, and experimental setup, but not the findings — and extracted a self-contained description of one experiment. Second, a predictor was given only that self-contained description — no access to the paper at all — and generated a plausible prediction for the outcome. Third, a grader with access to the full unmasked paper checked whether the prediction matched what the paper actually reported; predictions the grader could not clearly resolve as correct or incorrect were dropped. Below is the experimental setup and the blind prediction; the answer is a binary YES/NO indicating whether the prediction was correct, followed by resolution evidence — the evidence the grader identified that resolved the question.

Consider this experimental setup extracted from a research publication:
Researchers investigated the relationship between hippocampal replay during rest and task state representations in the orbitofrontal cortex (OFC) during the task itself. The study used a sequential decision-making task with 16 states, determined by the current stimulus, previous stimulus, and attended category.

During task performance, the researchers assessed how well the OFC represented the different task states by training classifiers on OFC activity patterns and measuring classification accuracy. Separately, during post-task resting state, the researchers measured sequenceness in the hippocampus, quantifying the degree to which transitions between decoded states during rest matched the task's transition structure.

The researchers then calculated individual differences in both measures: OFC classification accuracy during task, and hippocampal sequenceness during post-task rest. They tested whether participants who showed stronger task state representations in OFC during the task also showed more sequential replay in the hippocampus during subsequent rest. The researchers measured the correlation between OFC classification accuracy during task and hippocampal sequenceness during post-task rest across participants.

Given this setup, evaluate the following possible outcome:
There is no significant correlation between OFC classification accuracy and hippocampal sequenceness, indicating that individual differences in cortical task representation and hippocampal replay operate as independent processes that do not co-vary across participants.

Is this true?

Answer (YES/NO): NO